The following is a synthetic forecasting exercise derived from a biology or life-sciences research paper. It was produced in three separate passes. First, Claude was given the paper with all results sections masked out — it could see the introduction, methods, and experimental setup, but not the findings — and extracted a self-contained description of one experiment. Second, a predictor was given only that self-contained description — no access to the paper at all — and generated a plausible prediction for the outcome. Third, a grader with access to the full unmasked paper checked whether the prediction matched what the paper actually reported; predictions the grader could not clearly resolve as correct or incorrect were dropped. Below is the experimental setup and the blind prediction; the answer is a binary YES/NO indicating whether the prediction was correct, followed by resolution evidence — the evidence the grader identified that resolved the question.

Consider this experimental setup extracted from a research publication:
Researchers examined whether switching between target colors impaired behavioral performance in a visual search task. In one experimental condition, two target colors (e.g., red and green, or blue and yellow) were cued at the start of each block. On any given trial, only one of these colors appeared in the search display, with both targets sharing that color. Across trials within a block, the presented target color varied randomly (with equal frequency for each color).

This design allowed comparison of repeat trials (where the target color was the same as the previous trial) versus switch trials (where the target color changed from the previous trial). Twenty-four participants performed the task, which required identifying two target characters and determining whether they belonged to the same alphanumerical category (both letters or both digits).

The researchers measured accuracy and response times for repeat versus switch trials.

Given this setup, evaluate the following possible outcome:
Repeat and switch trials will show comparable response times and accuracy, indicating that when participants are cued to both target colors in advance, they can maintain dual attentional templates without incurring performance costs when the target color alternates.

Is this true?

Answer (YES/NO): NO